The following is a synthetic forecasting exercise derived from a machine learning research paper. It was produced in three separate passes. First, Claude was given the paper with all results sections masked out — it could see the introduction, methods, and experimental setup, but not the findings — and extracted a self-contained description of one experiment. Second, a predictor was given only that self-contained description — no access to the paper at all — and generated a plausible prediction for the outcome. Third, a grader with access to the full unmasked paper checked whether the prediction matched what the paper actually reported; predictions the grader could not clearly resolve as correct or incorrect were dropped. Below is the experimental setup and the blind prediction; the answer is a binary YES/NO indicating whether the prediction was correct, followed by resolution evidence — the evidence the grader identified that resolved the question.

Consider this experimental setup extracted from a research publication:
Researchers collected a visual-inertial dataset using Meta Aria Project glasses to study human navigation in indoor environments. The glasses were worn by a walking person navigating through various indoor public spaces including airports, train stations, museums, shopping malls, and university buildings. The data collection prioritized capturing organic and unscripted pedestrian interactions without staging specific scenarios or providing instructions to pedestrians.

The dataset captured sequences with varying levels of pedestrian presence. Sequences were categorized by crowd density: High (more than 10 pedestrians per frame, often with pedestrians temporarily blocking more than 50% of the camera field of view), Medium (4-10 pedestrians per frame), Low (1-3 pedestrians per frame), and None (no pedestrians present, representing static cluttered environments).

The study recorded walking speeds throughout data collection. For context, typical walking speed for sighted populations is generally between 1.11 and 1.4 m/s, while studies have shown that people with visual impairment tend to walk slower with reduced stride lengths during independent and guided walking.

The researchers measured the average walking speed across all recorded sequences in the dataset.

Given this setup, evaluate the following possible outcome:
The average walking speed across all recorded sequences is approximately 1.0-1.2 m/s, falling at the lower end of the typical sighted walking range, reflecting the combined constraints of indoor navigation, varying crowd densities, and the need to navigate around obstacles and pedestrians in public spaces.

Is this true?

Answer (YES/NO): NO